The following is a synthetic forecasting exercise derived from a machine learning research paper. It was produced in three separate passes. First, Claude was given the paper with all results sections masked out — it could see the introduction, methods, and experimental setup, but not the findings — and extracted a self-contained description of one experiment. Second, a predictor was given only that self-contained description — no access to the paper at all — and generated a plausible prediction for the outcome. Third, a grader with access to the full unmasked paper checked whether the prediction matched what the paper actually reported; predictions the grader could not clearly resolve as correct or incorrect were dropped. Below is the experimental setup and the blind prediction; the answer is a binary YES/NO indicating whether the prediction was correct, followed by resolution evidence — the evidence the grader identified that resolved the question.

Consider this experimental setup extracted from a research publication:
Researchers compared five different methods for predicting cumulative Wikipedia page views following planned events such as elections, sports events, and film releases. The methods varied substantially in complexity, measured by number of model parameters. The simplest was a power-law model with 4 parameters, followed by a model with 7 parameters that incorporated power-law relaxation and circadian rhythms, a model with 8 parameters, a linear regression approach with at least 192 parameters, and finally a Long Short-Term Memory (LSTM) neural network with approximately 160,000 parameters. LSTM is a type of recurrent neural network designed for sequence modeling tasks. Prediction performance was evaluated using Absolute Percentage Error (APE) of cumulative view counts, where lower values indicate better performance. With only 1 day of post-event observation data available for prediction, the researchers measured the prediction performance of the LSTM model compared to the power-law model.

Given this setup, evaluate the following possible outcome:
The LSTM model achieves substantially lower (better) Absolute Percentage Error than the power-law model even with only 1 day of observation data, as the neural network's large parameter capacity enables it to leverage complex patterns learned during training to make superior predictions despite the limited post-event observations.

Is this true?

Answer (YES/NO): NO